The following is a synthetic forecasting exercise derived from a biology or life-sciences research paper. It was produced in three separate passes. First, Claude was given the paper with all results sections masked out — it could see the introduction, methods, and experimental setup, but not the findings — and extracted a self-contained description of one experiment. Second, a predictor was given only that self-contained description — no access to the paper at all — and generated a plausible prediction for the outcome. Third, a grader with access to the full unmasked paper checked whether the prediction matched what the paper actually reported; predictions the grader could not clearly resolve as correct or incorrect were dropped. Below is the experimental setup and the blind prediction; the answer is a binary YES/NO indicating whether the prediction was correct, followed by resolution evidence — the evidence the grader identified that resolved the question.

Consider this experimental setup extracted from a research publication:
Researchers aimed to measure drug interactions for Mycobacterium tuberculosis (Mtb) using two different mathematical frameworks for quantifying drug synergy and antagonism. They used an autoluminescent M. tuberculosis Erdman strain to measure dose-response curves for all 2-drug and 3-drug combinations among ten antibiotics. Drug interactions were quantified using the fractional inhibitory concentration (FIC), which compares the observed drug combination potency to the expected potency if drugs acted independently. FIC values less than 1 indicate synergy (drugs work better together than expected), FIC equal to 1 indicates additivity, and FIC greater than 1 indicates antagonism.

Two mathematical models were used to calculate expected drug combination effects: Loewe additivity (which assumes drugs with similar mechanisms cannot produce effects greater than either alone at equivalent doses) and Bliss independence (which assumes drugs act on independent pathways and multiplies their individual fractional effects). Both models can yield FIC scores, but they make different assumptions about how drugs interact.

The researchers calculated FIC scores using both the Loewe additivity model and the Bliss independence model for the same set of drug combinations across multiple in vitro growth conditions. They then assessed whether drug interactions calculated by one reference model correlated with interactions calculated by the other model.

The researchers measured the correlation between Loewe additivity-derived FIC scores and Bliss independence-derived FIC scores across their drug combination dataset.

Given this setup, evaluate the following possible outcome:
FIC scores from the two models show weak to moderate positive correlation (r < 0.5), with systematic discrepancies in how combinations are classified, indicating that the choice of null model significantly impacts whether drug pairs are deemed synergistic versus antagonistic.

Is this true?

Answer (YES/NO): NO